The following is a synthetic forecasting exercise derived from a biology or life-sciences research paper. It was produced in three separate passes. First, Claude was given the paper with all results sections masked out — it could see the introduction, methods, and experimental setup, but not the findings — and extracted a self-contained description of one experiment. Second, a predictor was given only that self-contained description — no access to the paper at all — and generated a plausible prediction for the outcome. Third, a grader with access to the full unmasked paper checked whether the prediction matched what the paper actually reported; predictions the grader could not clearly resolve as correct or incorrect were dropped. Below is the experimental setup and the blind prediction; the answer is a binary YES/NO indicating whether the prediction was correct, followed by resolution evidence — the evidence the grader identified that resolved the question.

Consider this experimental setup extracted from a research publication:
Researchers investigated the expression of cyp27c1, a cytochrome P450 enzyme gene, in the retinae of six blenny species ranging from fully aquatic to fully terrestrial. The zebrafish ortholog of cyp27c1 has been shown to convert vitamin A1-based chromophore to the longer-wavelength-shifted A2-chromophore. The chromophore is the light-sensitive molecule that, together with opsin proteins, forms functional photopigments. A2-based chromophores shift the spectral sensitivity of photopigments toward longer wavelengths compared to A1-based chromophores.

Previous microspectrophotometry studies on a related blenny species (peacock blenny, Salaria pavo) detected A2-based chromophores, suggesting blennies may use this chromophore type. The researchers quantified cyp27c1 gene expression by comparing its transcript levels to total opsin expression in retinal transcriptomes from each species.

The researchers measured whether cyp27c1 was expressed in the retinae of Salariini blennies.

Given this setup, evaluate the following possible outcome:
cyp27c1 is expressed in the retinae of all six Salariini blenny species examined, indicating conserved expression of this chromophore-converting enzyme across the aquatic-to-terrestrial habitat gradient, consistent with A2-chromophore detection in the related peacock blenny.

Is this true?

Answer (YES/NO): YES